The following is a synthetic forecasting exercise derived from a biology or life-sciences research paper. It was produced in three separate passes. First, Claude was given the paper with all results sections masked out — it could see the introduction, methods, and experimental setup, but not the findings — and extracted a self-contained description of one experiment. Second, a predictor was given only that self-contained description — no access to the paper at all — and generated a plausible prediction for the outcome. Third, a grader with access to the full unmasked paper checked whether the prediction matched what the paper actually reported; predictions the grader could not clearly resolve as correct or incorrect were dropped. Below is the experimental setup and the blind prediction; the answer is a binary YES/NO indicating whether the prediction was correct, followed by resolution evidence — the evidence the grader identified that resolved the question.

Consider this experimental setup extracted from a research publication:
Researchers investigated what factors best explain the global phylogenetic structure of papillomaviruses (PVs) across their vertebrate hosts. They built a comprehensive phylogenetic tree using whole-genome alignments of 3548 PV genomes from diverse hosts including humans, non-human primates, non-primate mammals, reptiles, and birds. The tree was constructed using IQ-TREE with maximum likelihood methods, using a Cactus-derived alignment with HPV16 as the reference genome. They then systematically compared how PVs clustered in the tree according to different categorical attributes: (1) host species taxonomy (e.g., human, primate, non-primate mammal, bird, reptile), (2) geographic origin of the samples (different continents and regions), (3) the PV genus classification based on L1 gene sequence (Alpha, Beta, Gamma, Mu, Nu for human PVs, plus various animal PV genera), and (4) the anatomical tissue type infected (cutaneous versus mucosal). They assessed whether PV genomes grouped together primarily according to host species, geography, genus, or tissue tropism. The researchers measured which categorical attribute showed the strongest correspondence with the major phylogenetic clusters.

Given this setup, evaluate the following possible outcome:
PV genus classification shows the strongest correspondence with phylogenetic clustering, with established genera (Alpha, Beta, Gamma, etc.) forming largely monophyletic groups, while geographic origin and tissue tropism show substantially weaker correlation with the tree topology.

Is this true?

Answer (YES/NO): NO